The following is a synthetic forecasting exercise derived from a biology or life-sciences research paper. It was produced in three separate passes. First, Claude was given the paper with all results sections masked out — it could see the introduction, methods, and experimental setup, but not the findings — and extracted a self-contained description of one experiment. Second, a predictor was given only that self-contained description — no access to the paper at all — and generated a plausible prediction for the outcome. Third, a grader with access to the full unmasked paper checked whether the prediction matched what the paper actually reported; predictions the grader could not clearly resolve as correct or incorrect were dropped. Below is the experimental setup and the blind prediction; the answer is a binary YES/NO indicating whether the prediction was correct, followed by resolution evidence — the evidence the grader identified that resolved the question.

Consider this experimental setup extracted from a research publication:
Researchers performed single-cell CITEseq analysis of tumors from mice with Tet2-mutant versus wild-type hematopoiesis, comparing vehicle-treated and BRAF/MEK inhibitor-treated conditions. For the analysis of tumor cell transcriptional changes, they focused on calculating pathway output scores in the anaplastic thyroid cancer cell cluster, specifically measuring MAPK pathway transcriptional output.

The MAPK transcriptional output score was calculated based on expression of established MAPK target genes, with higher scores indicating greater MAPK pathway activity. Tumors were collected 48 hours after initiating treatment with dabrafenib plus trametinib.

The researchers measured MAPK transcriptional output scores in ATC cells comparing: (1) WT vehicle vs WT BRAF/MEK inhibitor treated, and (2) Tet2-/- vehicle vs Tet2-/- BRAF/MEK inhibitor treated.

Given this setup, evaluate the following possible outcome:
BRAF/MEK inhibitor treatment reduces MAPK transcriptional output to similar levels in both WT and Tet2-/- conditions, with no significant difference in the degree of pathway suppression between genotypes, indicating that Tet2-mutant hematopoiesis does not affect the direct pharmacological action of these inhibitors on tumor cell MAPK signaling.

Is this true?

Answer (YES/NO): NO